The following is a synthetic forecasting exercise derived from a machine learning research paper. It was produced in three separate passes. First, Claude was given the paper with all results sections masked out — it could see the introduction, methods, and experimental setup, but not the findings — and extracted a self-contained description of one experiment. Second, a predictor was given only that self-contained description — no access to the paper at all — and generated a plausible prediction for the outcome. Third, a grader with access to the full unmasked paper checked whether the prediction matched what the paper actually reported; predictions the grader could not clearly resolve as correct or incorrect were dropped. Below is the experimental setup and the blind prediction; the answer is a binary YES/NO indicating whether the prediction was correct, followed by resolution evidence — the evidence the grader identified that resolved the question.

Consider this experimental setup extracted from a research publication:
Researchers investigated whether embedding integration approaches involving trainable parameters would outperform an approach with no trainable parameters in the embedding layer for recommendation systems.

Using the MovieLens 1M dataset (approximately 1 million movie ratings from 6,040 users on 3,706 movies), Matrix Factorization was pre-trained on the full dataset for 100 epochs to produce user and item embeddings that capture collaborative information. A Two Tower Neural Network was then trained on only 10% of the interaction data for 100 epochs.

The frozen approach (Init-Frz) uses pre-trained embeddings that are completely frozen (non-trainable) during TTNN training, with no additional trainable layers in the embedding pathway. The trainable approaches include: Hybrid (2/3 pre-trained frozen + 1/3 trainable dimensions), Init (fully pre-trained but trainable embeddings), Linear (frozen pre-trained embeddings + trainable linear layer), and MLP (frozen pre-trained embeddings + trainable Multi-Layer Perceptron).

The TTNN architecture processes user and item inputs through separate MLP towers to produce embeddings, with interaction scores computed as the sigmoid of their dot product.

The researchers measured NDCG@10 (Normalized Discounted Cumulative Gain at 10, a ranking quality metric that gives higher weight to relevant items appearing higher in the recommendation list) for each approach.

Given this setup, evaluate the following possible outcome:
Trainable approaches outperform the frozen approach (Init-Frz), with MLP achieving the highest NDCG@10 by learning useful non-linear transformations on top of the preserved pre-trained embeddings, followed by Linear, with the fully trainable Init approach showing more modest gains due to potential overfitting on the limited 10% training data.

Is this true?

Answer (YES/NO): NO